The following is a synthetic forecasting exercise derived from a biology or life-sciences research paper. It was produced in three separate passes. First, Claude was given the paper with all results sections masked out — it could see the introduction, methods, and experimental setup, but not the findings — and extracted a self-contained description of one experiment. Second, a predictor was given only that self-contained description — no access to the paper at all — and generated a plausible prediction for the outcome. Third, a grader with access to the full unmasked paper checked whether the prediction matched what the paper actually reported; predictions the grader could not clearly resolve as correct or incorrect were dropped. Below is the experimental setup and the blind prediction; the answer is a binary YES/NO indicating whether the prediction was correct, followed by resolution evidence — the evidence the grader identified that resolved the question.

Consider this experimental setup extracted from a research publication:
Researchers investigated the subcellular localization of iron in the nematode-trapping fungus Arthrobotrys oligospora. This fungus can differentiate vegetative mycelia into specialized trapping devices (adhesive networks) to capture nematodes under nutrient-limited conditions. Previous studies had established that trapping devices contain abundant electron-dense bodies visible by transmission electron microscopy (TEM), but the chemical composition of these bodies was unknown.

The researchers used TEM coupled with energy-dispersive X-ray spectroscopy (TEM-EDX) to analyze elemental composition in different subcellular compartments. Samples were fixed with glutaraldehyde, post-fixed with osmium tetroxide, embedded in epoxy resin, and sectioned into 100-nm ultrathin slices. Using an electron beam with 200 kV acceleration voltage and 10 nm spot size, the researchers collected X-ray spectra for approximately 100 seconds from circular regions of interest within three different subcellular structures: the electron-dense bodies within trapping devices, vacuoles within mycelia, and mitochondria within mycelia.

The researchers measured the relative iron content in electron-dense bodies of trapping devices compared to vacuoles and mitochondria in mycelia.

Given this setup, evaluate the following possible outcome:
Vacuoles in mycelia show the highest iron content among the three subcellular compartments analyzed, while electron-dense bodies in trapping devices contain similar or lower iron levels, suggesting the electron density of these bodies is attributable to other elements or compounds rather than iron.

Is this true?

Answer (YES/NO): NO